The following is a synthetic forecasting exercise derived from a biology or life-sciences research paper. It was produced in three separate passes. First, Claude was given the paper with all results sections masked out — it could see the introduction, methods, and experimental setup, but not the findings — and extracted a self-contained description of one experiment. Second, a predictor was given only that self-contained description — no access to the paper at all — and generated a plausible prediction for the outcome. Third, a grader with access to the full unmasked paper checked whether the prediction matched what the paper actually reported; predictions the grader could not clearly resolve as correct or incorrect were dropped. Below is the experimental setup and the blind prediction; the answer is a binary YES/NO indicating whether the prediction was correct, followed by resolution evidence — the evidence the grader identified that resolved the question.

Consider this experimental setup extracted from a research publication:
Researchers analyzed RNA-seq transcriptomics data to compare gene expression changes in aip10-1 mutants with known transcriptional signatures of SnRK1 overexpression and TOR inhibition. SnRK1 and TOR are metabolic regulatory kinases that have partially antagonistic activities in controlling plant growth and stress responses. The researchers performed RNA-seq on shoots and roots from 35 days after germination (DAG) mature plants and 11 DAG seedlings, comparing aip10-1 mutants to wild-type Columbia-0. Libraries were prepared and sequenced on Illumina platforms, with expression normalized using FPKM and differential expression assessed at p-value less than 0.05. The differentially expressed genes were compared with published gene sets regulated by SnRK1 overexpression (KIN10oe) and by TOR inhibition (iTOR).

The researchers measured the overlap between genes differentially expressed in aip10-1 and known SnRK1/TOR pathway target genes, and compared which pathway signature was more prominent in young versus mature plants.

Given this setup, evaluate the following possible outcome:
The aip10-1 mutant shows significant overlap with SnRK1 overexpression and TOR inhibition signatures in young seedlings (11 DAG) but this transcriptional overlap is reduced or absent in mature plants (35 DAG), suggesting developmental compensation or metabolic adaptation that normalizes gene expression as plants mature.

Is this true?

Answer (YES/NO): NO